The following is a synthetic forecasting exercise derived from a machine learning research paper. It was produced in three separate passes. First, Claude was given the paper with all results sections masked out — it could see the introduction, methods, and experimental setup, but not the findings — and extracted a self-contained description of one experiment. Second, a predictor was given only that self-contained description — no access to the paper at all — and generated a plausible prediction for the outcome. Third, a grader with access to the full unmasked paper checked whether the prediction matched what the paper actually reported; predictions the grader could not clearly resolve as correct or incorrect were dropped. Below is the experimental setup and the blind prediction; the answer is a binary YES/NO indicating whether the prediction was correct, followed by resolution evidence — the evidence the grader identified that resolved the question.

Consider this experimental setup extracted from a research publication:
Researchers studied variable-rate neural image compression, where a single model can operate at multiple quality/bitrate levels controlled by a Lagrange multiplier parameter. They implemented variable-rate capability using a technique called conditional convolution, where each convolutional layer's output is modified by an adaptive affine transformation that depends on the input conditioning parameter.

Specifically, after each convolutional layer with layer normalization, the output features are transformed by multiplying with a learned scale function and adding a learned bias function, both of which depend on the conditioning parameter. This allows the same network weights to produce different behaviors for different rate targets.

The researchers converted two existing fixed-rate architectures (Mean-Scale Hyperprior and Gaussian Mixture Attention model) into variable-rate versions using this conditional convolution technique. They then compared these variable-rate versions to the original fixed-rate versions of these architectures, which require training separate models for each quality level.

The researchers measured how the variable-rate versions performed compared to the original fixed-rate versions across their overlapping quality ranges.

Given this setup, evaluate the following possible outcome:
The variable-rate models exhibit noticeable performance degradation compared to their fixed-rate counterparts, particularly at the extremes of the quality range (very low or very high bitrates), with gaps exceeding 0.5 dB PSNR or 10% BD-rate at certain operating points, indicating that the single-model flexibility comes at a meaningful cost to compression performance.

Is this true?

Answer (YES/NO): NO